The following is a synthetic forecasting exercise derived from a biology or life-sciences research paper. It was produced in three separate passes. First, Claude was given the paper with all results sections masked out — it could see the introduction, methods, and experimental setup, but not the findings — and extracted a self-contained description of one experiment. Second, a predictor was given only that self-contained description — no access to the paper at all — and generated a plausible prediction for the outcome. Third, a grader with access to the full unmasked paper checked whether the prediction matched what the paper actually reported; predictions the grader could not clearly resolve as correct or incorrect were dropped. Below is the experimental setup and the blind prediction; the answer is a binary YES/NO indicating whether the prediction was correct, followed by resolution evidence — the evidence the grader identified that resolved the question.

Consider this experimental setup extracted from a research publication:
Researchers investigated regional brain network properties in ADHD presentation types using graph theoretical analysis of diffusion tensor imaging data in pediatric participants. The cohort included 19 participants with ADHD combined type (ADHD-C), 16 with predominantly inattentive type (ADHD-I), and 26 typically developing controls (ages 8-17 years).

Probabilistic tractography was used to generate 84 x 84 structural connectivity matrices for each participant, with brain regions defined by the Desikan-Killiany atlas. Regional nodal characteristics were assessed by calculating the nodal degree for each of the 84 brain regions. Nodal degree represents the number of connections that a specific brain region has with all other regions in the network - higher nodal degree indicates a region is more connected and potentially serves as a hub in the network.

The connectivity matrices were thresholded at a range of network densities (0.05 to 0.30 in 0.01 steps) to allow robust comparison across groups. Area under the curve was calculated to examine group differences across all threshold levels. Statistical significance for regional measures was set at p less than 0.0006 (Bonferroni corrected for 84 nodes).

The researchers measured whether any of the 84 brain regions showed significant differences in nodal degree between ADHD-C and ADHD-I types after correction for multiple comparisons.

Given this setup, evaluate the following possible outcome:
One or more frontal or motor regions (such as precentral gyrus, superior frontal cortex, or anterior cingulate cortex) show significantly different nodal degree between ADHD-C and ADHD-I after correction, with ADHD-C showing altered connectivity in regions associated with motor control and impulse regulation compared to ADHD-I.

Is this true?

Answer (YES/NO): NO